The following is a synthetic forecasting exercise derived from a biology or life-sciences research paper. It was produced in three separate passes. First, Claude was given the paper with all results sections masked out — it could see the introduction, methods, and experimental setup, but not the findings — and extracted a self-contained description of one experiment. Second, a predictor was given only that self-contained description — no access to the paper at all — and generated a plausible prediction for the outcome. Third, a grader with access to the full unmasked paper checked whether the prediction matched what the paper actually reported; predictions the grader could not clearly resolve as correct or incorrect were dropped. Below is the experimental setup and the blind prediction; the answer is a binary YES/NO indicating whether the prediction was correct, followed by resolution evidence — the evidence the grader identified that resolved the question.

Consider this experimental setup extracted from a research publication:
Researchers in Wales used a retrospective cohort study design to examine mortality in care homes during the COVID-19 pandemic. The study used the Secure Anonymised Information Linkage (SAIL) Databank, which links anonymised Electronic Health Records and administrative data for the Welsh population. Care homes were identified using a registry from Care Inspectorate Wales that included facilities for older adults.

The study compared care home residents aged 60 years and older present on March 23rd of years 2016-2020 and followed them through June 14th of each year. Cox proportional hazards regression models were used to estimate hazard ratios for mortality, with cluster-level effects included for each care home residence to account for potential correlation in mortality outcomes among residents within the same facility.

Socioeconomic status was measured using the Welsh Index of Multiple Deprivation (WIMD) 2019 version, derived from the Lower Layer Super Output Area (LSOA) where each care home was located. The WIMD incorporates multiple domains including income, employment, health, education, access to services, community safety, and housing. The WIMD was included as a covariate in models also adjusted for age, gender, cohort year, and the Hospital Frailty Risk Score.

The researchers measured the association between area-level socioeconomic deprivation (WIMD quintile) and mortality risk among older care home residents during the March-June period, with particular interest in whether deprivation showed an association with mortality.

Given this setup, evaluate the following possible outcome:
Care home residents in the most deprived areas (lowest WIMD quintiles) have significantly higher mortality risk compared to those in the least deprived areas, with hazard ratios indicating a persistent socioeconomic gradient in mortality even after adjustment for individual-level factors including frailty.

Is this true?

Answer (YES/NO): NO